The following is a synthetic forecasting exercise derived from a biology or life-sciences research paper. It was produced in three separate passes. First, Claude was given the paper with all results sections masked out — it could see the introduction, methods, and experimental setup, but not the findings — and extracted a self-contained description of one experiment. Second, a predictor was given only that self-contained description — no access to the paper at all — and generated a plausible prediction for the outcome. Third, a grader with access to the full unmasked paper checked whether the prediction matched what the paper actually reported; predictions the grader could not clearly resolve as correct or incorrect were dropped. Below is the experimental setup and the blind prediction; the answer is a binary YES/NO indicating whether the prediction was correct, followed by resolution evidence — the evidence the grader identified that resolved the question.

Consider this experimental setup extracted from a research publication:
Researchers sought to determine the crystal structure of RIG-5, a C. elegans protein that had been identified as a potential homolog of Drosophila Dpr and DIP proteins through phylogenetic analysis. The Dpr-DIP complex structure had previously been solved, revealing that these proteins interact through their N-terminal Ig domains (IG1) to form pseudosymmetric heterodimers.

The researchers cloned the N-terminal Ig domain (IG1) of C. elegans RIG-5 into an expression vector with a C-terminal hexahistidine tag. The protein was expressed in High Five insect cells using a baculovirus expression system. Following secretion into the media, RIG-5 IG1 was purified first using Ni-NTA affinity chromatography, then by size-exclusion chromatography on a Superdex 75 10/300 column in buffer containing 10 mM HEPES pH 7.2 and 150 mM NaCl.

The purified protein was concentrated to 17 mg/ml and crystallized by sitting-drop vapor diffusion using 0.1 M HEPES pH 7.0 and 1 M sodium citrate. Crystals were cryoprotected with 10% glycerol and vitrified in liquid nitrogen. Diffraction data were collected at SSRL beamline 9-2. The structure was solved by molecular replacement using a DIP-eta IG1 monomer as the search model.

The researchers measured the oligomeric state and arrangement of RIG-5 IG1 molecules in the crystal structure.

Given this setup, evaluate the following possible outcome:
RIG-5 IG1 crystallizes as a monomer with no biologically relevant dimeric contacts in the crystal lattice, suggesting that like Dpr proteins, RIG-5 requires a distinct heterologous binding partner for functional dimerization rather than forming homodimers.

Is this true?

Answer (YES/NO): NO